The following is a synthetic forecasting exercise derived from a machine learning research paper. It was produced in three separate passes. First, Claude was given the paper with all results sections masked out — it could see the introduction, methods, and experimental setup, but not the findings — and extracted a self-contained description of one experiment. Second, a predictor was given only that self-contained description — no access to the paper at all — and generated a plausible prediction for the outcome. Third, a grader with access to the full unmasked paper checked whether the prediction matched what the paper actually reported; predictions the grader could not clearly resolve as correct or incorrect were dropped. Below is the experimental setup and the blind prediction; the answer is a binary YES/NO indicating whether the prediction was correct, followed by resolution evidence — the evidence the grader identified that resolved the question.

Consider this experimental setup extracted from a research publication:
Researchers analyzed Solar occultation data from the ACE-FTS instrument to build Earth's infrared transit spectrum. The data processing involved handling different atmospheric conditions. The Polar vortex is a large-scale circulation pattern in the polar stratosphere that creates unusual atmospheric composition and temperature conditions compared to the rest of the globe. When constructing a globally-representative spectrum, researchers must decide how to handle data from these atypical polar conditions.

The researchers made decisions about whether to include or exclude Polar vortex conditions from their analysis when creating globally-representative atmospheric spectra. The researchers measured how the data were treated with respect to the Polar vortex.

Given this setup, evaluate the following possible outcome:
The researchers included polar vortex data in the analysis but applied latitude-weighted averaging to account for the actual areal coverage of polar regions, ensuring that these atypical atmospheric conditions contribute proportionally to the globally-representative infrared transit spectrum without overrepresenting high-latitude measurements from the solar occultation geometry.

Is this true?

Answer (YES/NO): NO